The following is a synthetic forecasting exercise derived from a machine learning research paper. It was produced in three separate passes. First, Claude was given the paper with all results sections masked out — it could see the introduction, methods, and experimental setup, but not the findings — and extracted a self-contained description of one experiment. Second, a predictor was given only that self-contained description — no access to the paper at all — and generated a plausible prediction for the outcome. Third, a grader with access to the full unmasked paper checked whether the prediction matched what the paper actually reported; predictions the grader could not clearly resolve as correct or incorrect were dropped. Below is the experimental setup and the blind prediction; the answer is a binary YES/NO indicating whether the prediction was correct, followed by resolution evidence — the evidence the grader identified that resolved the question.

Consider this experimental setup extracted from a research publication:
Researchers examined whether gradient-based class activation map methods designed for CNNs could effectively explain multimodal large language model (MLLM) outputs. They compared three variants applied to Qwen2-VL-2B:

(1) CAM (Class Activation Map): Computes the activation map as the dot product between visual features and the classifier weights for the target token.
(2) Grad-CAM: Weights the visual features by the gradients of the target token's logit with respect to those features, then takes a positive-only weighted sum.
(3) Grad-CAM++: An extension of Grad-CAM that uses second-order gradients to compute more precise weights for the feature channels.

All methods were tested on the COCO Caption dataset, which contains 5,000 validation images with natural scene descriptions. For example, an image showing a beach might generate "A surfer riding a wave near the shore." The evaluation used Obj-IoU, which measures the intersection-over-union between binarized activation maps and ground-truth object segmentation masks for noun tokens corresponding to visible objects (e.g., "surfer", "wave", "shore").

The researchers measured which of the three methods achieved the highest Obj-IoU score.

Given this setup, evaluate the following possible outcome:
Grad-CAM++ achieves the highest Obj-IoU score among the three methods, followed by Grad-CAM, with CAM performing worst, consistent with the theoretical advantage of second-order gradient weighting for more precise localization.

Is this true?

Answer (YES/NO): NO